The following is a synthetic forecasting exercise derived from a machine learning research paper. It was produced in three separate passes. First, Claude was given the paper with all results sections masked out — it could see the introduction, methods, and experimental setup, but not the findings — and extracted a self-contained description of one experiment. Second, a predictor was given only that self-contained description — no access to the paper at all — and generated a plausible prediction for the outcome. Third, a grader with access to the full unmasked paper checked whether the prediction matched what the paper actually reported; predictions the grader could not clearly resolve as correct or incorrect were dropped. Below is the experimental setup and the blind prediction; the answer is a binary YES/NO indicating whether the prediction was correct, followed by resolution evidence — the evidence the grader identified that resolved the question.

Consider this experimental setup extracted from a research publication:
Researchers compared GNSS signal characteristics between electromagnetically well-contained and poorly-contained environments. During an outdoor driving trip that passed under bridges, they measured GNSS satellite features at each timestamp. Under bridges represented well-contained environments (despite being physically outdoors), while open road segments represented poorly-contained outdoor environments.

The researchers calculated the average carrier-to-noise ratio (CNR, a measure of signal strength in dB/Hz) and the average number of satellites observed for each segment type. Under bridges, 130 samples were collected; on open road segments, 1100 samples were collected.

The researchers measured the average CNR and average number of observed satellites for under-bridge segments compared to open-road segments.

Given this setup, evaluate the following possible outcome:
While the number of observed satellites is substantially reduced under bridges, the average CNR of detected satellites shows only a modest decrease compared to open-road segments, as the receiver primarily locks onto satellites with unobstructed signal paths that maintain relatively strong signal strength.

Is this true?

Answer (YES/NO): NO